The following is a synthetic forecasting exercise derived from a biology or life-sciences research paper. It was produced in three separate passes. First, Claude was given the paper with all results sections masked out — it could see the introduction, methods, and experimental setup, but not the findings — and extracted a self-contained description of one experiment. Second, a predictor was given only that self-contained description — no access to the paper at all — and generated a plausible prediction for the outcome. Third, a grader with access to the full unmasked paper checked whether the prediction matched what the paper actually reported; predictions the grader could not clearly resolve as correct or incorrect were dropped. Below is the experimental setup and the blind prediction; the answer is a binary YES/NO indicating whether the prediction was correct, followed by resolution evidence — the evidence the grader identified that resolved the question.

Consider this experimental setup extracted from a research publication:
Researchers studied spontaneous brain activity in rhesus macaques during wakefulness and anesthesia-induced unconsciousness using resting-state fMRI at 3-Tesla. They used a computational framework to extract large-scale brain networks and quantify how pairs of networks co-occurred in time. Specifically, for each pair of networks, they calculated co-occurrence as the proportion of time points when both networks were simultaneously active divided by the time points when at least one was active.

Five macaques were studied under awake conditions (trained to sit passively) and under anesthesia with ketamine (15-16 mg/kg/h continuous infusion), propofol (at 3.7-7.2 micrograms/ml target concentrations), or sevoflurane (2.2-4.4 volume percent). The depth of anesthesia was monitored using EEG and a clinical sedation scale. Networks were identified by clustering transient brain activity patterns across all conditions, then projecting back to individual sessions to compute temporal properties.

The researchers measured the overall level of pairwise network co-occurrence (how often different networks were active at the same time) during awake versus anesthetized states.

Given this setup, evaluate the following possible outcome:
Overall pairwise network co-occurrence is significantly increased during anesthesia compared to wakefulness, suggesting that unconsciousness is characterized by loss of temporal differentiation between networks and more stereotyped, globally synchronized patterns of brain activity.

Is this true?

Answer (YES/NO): YES